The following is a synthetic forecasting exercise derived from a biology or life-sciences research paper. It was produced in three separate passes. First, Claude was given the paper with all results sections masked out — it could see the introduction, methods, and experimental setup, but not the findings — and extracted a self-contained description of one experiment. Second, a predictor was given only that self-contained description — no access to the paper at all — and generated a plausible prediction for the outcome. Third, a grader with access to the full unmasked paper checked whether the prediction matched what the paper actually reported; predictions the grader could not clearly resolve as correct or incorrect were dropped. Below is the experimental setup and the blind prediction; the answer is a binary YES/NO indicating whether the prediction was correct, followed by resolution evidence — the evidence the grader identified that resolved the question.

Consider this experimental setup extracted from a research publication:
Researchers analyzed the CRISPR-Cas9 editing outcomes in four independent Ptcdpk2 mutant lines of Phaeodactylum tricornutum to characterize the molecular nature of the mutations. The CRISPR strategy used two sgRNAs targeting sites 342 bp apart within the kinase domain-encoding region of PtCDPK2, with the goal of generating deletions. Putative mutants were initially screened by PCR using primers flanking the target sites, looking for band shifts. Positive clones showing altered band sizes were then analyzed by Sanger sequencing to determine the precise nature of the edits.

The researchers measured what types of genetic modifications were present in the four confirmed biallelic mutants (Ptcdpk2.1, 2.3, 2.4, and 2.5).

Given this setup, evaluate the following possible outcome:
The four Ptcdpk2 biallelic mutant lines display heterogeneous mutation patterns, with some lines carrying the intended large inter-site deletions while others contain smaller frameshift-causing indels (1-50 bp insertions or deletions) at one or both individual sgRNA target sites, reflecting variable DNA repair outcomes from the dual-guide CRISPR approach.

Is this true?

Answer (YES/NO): NO